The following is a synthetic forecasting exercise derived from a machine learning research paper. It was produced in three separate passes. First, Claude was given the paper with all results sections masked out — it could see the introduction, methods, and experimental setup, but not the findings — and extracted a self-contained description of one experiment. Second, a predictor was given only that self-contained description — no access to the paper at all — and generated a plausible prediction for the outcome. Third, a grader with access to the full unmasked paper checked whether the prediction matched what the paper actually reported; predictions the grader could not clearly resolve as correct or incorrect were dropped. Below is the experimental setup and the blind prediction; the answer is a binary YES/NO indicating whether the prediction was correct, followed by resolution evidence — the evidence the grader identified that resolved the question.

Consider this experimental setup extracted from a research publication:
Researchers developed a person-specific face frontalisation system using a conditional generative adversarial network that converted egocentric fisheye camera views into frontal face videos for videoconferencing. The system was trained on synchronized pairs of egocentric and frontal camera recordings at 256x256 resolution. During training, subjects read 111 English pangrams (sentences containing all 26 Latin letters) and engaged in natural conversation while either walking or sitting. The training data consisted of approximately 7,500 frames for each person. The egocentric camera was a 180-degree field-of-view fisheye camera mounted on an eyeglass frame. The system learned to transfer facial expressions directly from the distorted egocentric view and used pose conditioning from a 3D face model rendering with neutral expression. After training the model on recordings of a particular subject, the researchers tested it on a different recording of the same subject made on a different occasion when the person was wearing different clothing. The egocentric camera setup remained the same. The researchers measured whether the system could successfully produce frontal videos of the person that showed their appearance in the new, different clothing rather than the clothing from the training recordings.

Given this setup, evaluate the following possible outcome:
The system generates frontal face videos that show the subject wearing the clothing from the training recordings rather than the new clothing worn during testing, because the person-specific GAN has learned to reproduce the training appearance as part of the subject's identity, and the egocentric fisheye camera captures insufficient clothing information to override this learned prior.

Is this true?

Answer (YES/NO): YES